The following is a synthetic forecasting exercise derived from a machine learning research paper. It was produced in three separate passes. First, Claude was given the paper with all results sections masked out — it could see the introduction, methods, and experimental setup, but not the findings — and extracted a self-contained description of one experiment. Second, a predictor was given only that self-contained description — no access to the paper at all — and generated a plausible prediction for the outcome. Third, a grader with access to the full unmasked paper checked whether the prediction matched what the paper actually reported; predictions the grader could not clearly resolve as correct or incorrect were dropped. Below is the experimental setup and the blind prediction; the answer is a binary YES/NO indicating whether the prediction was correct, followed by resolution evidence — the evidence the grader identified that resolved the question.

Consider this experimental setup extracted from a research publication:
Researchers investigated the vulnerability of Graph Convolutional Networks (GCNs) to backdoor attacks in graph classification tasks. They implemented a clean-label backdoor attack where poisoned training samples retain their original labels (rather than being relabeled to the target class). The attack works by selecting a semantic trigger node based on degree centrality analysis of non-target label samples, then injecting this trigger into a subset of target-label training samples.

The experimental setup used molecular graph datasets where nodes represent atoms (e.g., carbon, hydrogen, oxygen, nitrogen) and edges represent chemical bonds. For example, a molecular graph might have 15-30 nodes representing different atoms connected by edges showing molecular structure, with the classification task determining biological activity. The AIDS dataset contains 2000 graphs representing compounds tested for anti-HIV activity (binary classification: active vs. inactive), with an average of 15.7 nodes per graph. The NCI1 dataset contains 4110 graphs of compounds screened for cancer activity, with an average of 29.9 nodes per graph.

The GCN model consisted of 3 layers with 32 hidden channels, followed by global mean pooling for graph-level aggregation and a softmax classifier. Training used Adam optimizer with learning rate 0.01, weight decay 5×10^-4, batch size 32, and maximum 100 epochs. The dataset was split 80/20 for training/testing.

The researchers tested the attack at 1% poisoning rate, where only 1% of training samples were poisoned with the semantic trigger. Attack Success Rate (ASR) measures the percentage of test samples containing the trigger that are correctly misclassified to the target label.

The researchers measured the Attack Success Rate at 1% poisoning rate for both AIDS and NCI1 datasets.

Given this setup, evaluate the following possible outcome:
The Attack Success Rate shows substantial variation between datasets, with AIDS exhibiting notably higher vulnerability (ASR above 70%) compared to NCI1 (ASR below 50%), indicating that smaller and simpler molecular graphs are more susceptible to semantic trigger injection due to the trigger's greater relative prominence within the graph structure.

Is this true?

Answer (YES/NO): NO